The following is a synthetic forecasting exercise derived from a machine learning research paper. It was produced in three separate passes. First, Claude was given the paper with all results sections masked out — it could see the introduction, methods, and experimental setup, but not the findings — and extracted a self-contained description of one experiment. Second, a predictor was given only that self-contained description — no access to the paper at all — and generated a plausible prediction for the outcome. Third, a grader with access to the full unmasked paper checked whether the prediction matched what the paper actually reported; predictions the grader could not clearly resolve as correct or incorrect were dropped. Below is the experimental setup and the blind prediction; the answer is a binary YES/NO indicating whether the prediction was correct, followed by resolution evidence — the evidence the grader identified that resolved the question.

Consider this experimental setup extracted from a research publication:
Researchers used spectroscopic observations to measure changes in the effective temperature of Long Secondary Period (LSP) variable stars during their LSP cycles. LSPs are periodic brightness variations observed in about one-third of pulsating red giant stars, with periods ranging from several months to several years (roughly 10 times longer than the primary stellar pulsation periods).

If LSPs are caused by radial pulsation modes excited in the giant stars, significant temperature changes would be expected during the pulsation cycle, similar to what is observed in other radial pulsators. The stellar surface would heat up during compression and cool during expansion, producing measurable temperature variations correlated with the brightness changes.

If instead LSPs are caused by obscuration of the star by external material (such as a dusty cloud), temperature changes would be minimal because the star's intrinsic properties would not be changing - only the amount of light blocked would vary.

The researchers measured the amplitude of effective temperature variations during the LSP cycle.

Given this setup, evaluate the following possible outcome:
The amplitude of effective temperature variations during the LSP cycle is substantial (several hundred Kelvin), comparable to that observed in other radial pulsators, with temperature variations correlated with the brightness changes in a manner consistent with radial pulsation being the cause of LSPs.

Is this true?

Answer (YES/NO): NO